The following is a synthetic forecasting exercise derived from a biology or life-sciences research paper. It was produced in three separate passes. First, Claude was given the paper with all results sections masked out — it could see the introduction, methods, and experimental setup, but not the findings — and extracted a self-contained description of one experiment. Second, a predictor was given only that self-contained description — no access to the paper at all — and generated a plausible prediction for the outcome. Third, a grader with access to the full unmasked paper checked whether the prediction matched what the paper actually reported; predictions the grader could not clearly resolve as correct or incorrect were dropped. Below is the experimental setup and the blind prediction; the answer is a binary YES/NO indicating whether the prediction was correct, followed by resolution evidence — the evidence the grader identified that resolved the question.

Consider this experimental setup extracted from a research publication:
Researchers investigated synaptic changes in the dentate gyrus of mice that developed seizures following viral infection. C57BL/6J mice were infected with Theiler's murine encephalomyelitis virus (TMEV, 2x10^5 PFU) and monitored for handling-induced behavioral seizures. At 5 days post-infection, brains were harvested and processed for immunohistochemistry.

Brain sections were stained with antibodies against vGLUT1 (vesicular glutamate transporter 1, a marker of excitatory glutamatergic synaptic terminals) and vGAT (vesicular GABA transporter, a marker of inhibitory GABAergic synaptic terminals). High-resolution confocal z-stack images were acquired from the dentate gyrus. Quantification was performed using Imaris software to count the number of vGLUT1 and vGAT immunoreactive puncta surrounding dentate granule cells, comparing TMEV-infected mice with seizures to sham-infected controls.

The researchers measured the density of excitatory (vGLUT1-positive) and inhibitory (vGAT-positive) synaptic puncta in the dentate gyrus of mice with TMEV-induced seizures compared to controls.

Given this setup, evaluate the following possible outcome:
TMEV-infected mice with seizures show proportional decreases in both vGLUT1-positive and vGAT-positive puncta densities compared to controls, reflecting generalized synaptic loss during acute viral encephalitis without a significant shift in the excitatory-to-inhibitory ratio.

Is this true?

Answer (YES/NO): NO